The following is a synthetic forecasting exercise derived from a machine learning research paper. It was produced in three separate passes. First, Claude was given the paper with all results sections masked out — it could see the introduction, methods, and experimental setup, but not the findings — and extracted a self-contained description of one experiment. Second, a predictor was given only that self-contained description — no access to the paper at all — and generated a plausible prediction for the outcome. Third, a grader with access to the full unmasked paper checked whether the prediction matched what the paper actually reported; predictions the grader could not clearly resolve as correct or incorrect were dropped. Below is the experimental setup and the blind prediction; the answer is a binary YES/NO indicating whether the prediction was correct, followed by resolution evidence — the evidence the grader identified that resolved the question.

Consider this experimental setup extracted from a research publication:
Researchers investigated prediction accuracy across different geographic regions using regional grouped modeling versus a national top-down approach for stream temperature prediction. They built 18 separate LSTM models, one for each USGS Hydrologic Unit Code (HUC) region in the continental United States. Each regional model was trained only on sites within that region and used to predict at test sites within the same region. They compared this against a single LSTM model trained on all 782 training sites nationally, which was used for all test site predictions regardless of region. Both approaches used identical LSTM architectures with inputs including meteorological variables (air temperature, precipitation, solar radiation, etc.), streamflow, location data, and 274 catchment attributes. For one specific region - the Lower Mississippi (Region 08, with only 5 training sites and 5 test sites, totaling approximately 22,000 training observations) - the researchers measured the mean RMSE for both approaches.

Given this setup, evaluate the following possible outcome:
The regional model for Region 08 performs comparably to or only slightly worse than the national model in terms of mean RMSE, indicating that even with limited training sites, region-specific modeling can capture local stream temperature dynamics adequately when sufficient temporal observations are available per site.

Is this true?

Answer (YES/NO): NO